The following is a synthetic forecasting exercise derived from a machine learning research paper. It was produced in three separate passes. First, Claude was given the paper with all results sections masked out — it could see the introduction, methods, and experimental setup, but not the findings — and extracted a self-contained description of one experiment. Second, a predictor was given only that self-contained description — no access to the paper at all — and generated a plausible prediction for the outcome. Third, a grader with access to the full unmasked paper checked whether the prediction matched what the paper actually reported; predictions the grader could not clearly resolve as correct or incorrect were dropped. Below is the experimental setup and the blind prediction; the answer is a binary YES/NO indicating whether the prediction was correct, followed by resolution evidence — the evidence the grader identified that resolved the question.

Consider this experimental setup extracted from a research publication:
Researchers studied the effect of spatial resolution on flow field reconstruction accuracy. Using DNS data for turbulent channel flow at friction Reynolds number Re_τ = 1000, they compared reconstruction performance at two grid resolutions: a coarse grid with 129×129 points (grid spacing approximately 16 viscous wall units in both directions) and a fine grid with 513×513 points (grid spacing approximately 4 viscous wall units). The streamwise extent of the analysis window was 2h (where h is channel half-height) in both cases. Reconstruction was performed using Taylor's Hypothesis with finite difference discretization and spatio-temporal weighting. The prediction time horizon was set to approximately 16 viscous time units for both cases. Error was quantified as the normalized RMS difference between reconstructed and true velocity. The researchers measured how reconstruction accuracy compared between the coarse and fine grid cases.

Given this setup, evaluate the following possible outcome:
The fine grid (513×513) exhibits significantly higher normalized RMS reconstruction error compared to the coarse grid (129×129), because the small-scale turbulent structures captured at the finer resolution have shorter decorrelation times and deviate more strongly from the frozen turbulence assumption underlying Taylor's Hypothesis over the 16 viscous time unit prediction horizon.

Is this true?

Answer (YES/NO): NO